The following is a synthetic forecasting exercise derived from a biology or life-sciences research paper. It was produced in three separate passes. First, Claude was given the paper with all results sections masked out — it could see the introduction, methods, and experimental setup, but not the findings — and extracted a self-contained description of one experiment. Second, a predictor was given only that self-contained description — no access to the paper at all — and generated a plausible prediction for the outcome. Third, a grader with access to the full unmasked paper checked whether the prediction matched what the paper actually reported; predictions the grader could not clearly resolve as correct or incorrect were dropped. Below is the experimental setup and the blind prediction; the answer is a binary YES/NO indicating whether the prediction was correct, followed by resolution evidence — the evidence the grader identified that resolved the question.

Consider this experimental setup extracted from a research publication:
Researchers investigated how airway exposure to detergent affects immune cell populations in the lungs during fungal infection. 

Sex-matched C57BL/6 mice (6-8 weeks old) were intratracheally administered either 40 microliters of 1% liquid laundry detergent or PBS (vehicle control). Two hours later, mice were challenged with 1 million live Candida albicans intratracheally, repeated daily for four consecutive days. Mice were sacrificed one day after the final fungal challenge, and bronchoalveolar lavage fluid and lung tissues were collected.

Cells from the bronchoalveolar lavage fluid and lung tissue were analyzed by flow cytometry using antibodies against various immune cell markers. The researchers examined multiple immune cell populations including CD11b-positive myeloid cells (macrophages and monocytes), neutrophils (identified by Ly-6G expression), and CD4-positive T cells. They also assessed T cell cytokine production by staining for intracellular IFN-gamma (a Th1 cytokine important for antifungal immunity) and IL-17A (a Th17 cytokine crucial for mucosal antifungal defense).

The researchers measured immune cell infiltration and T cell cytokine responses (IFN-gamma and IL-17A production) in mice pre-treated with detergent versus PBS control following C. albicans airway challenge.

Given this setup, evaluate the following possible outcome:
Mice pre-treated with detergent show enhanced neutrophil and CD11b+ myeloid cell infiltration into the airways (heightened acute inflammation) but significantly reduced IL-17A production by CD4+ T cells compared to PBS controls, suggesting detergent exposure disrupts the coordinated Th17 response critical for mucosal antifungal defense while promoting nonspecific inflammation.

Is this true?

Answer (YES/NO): NO